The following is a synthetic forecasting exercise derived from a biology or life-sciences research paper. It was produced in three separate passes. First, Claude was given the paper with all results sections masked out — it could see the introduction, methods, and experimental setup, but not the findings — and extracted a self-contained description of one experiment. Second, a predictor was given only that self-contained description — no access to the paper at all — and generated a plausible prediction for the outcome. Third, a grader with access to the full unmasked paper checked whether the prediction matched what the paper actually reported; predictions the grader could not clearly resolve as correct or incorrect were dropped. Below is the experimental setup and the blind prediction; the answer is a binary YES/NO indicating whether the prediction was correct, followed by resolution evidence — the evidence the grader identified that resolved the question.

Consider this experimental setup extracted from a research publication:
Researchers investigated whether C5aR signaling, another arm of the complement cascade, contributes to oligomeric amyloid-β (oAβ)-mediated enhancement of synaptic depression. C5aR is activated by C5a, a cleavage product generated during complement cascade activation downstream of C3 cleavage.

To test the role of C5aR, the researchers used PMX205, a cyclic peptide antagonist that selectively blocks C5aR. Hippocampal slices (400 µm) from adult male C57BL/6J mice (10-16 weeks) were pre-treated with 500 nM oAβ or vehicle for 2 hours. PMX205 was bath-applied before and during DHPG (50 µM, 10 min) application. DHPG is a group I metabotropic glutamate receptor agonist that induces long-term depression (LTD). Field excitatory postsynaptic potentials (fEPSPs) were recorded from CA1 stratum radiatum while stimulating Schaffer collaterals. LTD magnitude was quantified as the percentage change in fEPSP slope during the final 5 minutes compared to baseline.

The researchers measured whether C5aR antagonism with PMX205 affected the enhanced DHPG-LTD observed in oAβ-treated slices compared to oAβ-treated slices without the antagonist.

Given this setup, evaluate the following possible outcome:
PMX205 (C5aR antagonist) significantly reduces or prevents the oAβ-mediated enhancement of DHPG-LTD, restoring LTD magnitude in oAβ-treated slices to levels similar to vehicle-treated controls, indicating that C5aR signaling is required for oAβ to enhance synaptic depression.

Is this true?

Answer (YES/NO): YES